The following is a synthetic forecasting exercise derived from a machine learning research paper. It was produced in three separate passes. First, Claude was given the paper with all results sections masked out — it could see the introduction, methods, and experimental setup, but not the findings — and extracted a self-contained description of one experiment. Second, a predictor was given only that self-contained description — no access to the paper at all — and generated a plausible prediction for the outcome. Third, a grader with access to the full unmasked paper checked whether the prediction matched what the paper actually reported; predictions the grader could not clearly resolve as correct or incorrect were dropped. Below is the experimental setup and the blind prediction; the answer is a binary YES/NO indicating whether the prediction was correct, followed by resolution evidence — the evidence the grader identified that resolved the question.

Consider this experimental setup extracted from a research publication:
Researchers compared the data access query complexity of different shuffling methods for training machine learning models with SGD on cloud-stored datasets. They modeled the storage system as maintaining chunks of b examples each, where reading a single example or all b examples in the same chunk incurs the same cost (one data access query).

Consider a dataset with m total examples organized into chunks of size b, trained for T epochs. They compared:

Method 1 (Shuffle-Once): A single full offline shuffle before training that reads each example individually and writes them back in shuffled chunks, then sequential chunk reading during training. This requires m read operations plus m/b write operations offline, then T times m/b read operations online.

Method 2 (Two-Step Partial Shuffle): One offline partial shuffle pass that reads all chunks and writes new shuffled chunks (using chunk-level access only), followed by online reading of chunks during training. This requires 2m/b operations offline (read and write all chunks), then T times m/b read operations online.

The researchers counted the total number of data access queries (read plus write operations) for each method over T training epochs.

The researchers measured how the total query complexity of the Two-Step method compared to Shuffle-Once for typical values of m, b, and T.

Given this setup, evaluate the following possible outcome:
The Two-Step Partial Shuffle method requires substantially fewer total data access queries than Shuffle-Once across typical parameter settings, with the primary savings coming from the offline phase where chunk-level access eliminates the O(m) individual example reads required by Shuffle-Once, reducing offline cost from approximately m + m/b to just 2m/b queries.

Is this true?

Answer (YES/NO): YES